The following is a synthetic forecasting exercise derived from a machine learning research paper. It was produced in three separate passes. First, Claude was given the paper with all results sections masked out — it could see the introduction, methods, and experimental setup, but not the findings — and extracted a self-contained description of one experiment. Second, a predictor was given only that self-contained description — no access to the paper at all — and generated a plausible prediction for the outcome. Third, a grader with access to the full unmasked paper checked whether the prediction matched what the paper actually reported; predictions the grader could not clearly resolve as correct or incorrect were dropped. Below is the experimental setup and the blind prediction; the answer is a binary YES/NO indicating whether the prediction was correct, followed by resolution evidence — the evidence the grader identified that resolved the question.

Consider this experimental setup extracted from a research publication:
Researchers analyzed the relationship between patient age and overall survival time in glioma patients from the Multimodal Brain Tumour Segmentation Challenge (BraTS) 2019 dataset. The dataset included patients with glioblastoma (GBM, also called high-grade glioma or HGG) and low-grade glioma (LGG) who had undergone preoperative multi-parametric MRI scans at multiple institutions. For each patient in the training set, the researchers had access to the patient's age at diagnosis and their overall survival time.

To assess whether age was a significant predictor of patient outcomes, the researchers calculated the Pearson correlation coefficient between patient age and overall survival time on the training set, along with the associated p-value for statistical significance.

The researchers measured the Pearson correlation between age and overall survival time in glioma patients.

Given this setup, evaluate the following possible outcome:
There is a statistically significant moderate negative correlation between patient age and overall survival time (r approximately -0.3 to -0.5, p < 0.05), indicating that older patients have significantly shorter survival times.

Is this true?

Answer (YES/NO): YES